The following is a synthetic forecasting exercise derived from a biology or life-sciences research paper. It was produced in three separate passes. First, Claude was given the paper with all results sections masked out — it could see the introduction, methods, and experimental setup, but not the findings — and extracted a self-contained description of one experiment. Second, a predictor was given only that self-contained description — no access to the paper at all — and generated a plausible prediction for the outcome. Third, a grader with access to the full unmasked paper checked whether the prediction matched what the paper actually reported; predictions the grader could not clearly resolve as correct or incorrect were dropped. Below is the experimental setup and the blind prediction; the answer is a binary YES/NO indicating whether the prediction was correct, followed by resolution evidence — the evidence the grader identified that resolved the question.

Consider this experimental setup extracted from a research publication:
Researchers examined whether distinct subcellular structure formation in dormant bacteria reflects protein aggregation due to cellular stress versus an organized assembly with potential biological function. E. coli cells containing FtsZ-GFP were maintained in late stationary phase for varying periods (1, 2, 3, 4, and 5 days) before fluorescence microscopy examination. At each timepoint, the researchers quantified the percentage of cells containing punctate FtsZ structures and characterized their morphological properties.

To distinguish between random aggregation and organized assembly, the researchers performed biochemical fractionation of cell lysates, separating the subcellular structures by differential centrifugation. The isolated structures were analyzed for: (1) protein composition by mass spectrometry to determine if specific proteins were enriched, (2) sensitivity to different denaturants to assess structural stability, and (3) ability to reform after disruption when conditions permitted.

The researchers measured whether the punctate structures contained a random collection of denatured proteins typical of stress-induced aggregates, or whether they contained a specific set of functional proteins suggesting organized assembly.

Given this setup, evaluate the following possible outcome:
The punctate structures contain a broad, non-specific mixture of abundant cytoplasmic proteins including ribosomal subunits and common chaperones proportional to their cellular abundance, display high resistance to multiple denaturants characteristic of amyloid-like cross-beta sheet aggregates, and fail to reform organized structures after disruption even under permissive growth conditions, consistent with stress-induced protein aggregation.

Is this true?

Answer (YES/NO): NO